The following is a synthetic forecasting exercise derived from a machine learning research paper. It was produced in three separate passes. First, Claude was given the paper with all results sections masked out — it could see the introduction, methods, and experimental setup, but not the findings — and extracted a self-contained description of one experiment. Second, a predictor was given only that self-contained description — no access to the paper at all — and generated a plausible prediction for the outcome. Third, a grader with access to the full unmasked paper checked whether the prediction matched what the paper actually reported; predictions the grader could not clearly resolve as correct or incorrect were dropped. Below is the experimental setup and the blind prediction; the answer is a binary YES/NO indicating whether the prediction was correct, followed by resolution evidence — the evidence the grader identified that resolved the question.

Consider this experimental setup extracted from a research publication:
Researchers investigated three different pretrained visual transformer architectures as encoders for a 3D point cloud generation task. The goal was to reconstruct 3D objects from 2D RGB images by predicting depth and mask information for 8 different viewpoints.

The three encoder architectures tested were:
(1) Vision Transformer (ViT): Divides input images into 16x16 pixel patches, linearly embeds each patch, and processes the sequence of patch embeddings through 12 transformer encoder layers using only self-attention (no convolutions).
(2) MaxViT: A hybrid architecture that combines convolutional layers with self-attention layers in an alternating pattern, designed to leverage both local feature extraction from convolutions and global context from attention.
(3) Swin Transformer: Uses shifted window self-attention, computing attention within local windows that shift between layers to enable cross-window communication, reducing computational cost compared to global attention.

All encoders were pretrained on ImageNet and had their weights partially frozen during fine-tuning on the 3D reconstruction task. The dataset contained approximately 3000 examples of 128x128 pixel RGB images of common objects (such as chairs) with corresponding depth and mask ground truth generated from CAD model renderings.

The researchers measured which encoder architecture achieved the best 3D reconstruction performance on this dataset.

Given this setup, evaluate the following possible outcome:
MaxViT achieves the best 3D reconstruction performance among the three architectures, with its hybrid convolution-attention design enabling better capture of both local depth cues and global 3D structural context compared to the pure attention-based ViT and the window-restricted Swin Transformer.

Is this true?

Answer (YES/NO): NO